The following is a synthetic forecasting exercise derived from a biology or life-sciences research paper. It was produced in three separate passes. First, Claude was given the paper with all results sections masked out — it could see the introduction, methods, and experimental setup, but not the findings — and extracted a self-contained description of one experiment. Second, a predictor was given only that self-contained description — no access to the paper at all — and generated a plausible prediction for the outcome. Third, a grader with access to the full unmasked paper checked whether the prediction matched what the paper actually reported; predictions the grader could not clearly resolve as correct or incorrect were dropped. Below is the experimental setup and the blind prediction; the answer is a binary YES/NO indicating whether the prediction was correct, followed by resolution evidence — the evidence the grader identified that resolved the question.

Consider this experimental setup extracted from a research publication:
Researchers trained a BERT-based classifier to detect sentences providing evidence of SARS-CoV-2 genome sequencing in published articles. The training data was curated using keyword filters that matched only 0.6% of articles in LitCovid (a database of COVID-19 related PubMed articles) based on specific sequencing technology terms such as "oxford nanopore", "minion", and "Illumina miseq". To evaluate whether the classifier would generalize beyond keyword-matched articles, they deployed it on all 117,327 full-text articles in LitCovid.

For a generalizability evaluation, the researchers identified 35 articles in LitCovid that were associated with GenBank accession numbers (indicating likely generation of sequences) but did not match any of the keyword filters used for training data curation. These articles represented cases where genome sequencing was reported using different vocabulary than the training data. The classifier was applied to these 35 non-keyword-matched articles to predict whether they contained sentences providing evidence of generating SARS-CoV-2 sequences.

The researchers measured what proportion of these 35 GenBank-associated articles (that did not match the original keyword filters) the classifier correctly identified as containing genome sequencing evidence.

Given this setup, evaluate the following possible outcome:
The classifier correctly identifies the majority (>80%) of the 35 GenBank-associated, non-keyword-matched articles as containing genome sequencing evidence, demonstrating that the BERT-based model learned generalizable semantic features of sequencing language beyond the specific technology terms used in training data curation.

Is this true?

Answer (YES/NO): NO